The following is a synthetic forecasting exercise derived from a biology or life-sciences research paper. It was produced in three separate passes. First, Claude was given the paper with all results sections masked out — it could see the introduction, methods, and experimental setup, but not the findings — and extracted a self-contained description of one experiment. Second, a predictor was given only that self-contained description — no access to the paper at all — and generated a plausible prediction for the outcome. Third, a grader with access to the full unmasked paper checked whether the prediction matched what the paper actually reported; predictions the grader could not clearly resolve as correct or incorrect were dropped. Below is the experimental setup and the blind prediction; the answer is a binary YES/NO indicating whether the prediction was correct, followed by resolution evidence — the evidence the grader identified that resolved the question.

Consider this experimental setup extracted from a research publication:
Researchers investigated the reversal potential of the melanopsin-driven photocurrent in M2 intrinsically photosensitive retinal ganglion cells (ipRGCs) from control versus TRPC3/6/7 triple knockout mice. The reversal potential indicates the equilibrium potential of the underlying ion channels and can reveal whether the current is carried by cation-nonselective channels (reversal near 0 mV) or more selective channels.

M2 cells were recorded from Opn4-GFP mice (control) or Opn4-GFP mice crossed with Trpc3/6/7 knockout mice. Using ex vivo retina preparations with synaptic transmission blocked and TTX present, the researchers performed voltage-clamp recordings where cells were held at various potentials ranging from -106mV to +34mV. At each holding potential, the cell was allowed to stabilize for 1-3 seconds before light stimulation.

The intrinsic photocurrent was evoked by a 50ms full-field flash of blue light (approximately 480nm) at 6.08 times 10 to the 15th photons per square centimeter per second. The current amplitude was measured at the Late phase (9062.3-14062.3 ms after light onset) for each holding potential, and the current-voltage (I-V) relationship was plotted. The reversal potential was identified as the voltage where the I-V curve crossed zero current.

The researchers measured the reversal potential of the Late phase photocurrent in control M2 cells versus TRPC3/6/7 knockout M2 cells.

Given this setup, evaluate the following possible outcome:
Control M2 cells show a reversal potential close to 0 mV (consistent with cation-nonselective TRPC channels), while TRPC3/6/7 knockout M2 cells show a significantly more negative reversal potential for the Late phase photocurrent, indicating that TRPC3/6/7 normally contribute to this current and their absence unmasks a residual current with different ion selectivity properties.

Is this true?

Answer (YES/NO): NO